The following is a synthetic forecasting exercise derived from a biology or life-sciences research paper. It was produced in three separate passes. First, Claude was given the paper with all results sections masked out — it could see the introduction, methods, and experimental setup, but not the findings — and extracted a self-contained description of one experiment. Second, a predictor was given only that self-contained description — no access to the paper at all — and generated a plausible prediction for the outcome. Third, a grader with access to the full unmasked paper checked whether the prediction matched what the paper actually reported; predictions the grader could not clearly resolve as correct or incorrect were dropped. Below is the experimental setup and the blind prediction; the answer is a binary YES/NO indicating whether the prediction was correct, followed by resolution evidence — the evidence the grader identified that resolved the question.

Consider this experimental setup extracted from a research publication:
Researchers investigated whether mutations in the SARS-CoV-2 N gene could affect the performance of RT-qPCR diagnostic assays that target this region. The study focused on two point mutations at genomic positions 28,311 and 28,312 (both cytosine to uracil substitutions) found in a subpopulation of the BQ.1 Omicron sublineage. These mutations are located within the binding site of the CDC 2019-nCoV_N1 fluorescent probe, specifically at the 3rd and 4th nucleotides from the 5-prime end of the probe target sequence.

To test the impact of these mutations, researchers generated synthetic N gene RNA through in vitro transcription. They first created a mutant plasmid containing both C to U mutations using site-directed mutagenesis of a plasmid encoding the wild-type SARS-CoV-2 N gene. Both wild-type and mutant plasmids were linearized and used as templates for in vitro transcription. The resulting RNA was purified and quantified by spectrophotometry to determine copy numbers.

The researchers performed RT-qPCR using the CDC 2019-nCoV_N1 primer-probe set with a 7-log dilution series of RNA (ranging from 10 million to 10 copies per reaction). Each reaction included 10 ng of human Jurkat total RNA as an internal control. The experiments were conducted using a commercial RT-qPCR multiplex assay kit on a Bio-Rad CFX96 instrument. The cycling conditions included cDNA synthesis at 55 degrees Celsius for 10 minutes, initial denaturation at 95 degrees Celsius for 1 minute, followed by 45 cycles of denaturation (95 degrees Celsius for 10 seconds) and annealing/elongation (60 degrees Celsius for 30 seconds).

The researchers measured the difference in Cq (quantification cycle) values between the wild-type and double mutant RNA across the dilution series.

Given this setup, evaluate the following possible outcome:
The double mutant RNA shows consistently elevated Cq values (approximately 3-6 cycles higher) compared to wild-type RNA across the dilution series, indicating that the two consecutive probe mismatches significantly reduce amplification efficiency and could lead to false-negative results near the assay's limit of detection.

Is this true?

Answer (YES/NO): NO